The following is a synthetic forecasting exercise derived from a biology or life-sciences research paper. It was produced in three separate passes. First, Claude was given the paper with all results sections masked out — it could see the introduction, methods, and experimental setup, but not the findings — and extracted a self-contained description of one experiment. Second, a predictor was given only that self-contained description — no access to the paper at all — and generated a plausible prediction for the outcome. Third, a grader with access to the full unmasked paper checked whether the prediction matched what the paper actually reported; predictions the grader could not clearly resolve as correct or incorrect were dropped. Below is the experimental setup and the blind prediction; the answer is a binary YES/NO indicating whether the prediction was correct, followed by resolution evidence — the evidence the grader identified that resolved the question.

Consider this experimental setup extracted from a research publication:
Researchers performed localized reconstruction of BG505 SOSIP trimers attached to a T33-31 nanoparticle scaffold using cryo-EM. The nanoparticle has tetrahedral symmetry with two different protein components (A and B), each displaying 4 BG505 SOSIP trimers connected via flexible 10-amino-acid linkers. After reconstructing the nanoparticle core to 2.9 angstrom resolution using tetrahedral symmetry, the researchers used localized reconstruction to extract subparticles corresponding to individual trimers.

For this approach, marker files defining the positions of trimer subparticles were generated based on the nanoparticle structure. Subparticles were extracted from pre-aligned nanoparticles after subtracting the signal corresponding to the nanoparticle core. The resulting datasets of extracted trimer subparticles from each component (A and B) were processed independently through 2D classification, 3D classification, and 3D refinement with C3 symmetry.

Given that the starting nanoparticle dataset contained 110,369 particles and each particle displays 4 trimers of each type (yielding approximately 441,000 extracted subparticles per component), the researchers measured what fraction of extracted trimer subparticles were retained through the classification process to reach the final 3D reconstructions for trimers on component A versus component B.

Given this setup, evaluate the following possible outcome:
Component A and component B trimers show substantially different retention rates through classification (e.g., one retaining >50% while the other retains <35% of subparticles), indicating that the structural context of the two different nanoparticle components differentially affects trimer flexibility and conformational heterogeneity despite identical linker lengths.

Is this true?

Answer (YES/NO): NO